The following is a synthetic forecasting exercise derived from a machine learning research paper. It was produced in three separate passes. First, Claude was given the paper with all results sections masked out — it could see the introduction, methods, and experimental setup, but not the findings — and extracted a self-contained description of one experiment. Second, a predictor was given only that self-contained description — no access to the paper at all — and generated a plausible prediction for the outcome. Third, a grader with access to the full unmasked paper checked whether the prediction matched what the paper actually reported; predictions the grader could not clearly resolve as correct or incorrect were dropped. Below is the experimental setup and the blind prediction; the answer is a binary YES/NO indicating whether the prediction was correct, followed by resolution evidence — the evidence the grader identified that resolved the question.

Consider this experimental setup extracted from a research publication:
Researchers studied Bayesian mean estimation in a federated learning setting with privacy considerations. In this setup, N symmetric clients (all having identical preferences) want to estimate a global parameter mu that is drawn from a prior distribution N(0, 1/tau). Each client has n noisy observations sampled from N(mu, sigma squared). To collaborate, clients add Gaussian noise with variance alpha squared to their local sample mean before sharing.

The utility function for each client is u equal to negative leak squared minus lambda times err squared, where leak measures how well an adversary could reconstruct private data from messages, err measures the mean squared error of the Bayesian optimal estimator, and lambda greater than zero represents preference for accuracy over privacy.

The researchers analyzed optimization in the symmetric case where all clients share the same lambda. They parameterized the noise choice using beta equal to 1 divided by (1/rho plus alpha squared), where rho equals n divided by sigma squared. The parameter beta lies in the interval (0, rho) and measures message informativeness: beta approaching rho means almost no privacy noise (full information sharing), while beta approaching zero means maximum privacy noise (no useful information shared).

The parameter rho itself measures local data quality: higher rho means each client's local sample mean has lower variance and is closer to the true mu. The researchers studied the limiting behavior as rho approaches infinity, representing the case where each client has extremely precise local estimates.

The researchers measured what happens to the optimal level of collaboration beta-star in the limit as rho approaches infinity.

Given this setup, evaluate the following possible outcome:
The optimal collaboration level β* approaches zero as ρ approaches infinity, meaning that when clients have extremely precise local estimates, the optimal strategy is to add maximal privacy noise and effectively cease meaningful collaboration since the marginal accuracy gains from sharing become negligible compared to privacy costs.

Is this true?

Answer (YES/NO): YES